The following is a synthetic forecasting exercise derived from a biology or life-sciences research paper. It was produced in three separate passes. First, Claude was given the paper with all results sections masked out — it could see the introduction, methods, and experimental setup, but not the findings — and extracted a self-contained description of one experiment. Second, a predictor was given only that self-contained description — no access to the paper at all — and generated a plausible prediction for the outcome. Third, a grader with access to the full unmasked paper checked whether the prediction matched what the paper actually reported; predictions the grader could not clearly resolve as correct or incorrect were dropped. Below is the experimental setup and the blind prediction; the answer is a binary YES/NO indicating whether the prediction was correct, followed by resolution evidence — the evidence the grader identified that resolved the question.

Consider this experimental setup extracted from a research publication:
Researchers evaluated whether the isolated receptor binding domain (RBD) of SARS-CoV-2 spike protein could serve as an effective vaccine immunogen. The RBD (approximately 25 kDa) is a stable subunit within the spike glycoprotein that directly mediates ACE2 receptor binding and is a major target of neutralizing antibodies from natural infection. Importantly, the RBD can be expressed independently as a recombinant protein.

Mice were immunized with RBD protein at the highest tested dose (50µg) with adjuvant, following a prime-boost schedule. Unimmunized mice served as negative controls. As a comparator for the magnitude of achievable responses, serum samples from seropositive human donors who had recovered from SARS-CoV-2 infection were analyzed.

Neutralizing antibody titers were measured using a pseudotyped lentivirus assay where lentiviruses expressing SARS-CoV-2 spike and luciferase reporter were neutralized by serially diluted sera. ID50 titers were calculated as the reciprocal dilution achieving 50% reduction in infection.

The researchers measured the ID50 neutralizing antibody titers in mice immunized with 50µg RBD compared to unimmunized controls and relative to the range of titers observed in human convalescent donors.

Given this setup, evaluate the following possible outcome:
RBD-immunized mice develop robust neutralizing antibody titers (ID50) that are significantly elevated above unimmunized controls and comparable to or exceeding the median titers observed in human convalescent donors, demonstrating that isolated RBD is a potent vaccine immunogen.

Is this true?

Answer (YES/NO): NO